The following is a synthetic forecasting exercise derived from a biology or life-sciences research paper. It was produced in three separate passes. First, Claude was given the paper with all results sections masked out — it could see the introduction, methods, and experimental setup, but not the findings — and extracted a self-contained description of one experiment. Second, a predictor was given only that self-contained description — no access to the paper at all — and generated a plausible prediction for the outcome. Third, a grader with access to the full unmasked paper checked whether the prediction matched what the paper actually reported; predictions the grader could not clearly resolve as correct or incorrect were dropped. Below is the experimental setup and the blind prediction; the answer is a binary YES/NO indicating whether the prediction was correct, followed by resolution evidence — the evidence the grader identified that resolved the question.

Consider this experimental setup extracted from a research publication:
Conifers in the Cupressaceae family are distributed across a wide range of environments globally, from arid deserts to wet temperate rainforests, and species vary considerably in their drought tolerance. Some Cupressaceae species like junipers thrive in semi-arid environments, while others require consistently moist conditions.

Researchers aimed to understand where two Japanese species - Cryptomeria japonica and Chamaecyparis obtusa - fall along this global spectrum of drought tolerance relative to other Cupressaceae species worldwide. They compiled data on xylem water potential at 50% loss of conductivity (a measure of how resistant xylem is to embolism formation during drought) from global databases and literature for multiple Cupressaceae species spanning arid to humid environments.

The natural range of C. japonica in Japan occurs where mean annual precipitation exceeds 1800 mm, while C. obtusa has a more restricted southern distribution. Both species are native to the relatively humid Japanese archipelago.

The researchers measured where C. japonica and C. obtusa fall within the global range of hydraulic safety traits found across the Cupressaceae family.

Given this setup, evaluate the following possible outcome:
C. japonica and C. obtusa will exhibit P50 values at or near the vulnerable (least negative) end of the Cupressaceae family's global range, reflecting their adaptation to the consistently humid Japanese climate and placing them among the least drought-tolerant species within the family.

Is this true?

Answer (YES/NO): NO